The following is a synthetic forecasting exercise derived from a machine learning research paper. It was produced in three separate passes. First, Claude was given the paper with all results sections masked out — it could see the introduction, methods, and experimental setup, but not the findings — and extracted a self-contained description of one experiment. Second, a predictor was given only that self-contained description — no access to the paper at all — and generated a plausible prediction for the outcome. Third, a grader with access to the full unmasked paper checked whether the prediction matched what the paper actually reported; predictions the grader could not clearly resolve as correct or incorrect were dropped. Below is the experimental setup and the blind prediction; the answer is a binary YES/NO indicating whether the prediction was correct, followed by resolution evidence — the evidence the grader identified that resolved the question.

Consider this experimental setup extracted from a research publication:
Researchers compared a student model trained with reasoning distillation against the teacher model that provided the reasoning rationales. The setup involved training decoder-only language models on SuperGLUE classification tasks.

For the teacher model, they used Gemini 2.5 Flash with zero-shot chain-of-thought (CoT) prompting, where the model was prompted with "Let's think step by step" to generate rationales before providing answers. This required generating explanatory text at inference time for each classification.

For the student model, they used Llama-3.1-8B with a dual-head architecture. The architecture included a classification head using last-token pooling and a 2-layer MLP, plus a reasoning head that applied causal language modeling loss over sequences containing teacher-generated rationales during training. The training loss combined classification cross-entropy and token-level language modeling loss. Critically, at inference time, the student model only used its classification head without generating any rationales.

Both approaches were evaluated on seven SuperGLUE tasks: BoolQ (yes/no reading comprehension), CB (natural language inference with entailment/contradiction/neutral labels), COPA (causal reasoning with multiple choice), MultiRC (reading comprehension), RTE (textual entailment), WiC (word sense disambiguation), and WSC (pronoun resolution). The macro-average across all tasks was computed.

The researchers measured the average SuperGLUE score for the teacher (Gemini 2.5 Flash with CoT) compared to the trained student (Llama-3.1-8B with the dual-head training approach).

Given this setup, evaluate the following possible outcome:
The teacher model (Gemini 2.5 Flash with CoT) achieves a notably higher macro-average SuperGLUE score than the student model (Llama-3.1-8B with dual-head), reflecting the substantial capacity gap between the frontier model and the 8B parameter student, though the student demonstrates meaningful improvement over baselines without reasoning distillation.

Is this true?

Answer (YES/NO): NO